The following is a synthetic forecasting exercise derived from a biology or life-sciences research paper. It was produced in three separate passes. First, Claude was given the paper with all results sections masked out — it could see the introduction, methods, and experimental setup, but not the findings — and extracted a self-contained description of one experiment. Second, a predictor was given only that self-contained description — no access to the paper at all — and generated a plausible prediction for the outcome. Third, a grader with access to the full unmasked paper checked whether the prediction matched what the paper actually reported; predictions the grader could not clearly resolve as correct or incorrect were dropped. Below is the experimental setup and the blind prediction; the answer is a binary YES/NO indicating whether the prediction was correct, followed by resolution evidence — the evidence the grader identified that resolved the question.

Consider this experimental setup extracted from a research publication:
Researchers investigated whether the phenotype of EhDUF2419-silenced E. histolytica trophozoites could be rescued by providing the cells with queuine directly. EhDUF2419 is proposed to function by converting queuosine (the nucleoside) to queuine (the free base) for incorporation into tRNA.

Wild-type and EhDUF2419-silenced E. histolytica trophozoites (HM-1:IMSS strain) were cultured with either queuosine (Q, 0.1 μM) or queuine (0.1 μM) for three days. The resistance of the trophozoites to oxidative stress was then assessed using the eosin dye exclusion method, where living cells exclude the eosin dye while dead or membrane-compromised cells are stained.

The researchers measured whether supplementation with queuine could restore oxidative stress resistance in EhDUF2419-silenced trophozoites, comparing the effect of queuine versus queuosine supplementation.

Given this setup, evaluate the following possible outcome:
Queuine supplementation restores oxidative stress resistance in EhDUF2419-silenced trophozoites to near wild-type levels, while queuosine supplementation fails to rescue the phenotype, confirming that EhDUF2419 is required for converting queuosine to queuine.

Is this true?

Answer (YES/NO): NO